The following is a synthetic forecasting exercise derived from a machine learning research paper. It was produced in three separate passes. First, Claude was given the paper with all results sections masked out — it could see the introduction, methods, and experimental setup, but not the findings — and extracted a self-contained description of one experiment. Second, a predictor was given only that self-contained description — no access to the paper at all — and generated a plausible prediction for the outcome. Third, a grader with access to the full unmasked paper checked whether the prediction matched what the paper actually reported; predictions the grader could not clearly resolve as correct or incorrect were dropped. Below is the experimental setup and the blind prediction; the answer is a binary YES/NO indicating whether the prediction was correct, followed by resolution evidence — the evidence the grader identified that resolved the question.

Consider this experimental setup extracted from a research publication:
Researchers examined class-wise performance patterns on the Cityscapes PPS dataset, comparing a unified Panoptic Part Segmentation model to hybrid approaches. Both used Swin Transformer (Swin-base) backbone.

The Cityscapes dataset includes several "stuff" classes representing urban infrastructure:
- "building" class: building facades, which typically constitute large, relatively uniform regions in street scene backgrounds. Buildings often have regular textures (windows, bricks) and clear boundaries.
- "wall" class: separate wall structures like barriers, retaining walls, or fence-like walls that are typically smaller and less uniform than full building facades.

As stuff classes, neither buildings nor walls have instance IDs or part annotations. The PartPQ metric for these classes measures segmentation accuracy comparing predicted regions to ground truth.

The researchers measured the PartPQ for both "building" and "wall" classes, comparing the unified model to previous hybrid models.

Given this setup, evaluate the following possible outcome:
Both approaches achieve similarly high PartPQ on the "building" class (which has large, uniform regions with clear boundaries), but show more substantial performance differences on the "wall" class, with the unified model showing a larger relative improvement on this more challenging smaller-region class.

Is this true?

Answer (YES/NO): YES